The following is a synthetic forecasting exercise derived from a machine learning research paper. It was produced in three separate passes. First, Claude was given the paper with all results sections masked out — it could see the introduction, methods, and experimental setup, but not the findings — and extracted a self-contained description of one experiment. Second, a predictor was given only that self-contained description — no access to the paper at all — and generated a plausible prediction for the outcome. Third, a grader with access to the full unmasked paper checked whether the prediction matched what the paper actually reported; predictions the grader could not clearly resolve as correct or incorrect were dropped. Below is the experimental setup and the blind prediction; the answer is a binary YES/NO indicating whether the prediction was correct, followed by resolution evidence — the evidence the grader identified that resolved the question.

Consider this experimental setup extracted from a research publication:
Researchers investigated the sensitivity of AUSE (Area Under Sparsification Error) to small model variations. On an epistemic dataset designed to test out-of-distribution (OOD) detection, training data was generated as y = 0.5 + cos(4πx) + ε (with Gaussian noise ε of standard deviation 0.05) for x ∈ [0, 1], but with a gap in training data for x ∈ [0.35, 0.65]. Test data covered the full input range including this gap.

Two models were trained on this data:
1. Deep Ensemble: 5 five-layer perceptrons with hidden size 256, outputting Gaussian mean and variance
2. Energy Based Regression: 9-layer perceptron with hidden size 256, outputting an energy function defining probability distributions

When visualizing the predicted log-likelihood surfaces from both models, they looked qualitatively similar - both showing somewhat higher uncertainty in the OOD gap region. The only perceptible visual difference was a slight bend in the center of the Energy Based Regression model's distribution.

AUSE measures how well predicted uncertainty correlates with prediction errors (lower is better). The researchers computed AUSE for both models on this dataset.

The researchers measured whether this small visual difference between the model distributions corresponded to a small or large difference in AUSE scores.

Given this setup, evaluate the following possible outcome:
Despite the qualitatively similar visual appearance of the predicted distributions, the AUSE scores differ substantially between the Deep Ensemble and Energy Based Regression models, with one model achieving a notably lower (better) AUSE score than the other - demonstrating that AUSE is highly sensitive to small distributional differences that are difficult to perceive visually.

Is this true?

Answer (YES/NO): YES